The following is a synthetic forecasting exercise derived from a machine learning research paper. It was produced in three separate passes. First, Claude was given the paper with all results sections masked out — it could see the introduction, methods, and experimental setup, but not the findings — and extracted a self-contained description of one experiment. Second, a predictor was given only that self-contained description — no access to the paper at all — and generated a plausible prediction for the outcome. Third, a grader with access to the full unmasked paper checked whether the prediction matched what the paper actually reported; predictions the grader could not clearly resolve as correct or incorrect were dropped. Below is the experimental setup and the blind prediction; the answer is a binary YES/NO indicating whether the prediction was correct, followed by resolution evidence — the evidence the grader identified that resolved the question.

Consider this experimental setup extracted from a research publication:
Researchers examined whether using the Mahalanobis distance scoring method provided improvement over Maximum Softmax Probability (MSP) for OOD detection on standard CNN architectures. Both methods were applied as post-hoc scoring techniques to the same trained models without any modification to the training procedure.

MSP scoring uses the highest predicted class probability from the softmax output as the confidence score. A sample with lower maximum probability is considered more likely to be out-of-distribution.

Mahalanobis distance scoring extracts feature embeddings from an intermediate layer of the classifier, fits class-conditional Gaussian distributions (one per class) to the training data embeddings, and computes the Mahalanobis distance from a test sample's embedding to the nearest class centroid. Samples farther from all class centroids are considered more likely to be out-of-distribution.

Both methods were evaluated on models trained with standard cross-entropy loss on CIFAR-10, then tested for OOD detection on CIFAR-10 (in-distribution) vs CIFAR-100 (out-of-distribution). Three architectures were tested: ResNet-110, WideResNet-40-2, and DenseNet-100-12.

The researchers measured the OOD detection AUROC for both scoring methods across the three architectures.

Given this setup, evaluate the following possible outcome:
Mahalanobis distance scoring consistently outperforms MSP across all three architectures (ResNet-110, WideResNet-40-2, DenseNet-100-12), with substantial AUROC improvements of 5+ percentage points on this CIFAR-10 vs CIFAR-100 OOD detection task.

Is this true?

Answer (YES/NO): NO